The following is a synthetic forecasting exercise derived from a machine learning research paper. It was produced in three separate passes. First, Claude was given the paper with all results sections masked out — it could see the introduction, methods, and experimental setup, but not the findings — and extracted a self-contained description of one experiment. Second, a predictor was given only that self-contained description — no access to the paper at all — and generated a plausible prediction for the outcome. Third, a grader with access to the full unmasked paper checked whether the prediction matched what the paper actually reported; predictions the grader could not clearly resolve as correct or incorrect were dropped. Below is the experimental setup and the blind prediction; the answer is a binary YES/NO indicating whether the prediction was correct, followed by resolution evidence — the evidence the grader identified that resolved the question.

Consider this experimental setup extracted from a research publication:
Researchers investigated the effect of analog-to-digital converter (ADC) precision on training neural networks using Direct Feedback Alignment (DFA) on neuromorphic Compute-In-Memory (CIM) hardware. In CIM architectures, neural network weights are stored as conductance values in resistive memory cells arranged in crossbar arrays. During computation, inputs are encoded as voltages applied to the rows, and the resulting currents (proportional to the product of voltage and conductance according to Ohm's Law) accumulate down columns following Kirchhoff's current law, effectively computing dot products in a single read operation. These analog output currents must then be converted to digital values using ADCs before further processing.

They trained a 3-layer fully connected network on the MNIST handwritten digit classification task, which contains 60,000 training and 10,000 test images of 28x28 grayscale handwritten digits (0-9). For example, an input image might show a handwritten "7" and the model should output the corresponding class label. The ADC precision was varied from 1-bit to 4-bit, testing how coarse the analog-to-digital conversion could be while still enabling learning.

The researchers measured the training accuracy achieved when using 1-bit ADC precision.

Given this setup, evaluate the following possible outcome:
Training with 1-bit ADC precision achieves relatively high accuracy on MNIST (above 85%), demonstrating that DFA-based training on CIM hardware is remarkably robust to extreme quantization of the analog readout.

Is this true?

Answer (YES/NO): NO